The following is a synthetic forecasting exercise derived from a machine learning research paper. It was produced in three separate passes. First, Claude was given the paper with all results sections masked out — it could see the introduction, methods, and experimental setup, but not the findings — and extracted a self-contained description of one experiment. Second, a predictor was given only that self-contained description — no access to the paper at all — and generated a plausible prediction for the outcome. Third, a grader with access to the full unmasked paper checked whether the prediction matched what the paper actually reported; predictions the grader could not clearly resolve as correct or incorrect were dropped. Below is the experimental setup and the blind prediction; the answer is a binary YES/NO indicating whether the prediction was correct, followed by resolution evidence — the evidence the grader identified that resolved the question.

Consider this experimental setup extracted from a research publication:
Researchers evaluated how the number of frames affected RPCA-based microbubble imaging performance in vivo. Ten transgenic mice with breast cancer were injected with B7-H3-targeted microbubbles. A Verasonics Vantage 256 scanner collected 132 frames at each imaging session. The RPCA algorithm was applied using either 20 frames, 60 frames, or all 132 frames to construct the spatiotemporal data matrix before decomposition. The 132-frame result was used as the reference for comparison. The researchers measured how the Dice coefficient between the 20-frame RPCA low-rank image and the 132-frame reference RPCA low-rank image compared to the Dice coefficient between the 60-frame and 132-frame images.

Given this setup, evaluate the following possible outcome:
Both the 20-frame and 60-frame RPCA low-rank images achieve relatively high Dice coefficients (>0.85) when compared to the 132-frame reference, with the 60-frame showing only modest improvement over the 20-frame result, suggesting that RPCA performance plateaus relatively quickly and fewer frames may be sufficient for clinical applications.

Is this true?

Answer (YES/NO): YES